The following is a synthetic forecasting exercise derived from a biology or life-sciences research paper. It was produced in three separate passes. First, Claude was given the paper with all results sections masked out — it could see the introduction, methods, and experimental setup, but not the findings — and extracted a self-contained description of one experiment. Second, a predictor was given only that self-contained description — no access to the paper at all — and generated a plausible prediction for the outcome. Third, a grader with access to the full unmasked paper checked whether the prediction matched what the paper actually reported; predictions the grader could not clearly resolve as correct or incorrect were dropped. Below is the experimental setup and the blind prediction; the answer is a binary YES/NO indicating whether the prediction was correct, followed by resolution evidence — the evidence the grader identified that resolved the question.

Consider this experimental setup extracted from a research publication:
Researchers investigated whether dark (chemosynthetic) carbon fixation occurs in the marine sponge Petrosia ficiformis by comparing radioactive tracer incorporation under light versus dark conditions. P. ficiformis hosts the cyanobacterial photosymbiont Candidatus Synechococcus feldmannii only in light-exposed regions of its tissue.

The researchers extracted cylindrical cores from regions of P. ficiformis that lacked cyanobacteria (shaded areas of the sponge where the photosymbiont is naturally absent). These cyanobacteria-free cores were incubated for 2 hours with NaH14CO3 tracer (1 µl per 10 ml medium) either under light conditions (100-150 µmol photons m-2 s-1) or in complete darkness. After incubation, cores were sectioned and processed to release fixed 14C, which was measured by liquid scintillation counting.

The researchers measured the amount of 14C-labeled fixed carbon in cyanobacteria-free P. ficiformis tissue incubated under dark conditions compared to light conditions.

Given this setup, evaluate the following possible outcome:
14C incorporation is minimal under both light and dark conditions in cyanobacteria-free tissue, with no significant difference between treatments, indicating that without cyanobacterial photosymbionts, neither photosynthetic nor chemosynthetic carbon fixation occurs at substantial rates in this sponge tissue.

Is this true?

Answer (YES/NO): NO